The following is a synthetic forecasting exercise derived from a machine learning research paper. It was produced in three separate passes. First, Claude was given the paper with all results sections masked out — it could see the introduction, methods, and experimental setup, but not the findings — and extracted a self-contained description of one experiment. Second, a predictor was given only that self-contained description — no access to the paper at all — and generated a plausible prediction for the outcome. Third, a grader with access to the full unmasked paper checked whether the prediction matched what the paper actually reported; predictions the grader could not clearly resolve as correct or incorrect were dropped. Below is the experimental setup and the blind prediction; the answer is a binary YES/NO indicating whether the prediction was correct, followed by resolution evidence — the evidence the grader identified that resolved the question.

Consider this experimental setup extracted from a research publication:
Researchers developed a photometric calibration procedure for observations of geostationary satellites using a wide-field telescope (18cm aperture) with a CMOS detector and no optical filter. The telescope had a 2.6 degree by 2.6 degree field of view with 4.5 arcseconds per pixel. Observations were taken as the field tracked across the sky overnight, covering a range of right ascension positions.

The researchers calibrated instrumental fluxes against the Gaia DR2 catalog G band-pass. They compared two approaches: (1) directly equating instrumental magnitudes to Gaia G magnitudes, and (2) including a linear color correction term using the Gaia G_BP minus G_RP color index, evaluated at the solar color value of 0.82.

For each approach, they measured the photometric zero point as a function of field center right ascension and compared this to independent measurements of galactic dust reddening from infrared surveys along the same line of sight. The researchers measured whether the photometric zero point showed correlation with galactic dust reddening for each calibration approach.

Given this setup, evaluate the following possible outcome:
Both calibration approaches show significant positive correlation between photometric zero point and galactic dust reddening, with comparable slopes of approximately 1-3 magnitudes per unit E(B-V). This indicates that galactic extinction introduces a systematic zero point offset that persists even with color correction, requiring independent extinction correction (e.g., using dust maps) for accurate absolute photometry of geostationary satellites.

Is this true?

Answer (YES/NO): NO